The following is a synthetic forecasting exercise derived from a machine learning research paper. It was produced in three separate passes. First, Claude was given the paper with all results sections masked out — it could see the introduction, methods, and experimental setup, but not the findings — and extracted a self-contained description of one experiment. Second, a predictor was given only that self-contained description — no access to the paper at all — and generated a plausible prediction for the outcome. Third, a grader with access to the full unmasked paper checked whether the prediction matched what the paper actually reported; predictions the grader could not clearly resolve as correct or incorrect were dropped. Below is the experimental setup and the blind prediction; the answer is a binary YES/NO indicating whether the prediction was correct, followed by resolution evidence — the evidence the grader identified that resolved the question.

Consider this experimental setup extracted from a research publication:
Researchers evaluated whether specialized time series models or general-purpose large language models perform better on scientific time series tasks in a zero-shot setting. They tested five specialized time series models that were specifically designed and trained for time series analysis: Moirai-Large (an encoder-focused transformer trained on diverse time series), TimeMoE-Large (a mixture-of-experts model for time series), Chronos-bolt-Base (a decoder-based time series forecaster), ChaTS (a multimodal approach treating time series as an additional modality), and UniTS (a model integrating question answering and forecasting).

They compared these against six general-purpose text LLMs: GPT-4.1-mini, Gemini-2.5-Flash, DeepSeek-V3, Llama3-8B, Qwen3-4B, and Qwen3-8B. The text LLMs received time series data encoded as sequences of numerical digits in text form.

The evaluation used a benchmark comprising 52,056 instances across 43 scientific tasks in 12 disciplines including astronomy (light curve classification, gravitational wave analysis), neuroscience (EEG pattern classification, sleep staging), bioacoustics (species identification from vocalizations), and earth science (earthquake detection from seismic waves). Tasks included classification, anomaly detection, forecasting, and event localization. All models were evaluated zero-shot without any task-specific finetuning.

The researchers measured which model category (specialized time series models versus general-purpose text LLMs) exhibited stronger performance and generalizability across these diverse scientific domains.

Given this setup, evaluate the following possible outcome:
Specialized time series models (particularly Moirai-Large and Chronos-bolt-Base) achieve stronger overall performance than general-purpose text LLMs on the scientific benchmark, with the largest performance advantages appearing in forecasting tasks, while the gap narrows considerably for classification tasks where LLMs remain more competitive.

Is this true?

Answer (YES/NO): NO